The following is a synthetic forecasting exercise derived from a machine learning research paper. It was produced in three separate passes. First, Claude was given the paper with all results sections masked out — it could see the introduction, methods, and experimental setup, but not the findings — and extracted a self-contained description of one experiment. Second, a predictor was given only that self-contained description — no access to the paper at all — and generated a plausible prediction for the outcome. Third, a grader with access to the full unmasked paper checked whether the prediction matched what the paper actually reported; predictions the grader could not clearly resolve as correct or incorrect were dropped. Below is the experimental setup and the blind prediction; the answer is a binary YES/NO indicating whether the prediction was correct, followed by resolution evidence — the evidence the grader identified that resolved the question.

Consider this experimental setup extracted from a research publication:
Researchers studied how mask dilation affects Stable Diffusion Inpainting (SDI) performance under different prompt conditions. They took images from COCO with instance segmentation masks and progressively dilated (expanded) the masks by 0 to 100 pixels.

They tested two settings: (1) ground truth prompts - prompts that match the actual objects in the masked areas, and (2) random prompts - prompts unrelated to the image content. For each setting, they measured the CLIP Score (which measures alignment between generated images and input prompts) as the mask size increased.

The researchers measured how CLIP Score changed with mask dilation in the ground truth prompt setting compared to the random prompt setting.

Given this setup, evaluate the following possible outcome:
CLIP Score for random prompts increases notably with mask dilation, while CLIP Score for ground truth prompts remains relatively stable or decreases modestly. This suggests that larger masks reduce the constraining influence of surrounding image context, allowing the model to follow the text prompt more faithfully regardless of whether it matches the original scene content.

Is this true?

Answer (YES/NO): NO